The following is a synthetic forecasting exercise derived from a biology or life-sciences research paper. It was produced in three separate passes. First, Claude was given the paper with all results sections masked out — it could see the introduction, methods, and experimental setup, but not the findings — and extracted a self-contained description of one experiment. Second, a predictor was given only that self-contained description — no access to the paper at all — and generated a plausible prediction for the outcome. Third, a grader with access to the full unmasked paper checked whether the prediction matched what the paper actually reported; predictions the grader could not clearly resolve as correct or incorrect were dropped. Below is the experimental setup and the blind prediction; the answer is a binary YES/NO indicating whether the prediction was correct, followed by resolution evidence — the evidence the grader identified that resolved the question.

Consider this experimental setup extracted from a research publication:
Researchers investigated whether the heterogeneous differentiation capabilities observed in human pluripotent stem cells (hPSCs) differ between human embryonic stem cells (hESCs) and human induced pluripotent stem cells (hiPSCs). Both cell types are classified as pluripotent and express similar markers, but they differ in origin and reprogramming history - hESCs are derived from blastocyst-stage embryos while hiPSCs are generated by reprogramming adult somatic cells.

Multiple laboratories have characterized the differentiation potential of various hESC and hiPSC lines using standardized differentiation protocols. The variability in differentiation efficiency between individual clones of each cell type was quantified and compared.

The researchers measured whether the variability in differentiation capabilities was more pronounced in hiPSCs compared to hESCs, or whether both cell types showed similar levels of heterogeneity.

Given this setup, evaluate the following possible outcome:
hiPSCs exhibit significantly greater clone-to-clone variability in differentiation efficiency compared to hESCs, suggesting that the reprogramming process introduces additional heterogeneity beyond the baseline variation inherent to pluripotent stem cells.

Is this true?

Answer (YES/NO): YES